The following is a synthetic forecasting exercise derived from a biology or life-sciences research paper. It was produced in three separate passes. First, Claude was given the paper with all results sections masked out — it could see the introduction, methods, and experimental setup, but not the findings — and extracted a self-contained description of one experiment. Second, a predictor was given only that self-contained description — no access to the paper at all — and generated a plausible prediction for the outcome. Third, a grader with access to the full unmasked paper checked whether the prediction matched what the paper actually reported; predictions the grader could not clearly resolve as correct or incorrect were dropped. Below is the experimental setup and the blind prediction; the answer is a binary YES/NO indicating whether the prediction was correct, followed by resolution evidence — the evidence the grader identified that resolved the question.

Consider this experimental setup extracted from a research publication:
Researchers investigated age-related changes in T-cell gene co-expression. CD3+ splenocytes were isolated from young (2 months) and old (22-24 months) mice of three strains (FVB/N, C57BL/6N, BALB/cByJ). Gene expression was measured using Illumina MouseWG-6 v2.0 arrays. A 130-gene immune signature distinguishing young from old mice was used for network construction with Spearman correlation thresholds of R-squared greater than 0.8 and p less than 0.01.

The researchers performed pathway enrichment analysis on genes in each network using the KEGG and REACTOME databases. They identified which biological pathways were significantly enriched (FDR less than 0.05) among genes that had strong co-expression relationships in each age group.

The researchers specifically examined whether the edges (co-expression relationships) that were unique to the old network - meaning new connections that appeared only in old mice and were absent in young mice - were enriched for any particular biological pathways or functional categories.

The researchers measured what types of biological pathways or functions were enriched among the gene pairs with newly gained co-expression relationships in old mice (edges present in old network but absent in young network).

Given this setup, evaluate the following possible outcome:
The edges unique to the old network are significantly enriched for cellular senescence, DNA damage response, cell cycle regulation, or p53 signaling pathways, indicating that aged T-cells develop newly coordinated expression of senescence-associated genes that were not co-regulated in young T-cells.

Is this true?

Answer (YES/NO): NO